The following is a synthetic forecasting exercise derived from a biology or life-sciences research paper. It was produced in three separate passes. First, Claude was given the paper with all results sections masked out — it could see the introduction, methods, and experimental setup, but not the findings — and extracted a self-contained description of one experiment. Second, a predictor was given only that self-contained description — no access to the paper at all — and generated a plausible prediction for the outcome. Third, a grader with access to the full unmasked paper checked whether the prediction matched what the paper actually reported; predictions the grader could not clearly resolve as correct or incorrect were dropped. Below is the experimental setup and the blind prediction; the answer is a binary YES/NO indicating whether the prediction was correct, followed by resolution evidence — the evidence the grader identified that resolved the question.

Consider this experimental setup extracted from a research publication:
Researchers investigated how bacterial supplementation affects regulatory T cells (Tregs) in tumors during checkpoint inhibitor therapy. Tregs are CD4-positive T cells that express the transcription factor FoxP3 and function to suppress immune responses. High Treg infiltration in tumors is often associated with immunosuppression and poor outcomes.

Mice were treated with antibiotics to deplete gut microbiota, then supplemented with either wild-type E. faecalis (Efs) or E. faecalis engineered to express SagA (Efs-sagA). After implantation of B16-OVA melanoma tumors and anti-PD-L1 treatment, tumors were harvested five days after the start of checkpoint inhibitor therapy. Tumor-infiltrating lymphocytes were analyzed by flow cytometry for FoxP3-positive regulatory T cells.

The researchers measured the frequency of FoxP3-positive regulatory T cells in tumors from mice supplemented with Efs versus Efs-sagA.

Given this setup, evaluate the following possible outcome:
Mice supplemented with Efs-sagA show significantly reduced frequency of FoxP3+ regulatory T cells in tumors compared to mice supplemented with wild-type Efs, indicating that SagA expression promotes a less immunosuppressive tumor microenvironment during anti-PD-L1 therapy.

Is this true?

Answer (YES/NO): NO